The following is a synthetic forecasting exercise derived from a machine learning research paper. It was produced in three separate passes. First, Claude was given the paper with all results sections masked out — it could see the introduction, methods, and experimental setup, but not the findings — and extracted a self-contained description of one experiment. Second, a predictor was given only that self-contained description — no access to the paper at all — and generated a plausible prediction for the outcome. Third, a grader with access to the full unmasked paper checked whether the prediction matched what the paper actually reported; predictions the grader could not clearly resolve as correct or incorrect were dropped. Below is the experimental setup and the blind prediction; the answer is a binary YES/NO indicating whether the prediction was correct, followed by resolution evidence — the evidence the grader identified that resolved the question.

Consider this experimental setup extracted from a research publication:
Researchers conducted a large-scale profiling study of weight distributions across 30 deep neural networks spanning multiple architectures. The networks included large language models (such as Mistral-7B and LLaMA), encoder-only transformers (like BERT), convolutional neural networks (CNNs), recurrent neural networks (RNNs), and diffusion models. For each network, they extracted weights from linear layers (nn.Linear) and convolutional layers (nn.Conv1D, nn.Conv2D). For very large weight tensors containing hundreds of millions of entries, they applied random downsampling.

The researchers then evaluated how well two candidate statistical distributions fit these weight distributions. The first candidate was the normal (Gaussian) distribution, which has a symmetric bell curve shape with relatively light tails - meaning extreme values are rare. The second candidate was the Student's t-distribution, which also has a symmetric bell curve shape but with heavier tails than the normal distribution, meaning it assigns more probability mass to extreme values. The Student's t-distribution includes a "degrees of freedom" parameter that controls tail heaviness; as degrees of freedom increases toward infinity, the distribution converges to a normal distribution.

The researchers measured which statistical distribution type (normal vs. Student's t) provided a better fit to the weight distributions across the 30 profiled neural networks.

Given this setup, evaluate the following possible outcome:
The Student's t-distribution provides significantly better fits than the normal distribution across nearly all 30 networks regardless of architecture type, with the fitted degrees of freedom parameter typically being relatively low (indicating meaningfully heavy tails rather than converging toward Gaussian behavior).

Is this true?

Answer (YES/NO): YES